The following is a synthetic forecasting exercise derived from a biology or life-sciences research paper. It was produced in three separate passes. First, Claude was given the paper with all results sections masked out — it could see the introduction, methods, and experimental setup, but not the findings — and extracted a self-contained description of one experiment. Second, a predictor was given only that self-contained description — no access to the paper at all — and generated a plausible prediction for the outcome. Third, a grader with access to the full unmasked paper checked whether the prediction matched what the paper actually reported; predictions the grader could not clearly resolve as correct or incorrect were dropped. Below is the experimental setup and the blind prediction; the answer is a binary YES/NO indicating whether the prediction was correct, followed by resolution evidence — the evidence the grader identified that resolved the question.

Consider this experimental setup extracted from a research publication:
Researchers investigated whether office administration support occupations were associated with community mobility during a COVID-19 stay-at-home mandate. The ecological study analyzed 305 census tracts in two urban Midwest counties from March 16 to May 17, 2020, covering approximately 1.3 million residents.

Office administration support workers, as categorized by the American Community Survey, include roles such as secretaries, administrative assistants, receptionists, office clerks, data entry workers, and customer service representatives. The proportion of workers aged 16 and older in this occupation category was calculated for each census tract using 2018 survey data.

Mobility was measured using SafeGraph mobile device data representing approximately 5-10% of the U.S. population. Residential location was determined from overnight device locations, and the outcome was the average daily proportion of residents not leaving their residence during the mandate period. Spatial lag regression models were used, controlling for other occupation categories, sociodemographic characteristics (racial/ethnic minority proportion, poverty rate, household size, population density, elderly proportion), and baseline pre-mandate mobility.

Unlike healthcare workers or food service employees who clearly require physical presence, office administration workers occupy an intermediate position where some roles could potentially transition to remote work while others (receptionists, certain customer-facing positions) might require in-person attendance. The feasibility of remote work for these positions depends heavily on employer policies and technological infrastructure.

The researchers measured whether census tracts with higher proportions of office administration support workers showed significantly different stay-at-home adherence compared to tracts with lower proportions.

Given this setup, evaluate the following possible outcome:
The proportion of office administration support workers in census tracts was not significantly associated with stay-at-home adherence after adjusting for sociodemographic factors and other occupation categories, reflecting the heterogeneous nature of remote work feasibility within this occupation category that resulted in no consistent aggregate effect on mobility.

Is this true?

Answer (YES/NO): NO